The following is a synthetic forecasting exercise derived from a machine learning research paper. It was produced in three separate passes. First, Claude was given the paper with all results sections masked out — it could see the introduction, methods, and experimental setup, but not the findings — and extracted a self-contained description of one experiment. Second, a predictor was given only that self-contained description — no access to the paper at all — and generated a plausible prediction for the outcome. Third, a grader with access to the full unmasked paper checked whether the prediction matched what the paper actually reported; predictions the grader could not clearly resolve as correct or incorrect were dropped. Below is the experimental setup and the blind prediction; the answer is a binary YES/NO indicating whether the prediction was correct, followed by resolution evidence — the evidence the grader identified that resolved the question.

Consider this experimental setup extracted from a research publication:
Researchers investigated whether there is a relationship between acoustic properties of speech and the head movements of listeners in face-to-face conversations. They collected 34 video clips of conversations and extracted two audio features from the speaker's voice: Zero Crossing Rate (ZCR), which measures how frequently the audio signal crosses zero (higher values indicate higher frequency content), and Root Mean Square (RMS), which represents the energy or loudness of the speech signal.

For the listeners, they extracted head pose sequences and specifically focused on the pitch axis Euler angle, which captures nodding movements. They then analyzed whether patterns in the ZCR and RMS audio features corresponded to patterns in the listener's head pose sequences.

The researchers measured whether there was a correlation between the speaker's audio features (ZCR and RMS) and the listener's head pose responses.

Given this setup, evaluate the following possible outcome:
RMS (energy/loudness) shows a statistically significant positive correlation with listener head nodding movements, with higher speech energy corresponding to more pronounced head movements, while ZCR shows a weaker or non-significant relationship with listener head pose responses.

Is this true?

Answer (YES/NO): NO